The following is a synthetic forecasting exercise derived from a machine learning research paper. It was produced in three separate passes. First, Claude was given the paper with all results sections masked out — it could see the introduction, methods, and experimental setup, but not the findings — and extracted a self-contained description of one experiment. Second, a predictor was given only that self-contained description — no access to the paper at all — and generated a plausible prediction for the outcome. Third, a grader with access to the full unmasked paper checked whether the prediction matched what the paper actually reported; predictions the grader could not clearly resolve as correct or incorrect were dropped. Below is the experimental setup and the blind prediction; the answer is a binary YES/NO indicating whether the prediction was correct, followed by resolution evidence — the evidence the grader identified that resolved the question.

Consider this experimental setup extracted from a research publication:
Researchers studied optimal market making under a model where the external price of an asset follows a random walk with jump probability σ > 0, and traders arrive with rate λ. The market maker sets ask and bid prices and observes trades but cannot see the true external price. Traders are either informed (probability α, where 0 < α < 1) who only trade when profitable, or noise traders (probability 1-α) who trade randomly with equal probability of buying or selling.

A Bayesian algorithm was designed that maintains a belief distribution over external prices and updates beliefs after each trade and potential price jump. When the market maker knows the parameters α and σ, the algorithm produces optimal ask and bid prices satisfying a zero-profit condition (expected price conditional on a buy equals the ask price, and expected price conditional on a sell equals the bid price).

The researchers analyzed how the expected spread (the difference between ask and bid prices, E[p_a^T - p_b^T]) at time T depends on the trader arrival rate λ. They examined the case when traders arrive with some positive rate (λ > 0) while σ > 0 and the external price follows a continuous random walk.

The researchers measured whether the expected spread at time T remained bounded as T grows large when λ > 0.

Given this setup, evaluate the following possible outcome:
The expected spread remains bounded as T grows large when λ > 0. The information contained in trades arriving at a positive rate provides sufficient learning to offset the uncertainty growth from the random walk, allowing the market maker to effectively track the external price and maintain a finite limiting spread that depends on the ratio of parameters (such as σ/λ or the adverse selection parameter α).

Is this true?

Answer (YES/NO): YES